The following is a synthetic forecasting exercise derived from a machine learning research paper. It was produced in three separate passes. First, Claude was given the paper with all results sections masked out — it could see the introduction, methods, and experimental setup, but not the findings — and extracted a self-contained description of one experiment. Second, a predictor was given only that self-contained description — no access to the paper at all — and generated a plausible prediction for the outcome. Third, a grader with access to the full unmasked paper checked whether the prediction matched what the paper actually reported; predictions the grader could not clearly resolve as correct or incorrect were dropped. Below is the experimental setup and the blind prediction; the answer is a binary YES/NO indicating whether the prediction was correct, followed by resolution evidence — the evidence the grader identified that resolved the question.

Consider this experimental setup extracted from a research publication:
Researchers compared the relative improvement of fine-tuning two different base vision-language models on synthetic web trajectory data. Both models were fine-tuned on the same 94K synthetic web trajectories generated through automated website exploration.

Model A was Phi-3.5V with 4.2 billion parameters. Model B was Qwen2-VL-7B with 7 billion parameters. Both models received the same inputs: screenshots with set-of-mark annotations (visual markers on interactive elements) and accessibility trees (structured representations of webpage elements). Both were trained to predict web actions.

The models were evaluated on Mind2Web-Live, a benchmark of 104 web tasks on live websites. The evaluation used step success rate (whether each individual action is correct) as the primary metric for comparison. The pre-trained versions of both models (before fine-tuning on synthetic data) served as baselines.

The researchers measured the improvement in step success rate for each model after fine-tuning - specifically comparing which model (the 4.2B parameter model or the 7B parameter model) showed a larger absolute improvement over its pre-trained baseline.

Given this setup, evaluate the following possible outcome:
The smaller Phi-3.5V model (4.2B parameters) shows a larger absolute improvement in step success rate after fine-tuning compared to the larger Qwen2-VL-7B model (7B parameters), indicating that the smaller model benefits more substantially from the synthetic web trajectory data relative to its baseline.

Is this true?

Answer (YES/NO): YES